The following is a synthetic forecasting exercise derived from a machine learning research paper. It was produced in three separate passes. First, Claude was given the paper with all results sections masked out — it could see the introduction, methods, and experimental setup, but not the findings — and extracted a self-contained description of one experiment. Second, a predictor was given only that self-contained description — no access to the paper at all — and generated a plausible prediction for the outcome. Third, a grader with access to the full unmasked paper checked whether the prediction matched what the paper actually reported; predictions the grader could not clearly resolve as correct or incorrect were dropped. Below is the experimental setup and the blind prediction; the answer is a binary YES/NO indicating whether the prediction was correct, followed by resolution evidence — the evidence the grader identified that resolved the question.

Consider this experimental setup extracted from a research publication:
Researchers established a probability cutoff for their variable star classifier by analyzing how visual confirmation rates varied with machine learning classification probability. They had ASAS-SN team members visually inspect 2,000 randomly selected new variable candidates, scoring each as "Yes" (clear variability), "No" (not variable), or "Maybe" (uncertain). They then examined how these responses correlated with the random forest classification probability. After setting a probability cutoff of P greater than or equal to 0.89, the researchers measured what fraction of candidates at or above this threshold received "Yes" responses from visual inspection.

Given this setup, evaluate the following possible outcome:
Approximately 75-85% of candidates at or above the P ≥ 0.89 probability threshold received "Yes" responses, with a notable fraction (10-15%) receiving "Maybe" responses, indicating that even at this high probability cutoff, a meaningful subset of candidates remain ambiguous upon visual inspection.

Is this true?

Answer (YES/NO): NO